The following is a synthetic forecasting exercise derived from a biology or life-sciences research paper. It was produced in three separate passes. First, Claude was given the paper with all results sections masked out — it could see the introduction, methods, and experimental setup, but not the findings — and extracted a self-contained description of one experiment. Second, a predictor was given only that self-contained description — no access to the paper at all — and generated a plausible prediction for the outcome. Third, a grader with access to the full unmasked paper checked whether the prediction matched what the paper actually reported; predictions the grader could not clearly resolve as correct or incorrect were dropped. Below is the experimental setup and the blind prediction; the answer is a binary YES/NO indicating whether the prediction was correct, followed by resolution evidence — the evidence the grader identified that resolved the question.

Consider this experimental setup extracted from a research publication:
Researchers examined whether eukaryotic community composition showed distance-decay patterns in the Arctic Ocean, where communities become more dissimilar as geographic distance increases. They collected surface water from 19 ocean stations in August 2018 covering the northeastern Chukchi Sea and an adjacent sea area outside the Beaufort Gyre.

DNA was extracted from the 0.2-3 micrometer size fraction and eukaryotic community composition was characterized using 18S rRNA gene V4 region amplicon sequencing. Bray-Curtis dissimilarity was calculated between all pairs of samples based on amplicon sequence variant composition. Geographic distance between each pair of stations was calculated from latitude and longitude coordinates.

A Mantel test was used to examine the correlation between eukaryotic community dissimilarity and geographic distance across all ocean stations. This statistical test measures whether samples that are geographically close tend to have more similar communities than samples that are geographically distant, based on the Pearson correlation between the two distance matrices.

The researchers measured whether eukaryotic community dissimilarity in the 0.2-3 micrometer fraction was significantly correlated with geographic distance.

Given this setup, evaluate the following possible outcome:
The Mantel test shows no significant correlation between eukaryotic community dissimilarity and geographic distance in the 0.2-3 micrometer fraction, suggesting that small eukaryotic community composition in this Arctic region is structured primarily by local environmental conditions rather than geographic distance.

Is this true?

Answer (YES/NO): NO